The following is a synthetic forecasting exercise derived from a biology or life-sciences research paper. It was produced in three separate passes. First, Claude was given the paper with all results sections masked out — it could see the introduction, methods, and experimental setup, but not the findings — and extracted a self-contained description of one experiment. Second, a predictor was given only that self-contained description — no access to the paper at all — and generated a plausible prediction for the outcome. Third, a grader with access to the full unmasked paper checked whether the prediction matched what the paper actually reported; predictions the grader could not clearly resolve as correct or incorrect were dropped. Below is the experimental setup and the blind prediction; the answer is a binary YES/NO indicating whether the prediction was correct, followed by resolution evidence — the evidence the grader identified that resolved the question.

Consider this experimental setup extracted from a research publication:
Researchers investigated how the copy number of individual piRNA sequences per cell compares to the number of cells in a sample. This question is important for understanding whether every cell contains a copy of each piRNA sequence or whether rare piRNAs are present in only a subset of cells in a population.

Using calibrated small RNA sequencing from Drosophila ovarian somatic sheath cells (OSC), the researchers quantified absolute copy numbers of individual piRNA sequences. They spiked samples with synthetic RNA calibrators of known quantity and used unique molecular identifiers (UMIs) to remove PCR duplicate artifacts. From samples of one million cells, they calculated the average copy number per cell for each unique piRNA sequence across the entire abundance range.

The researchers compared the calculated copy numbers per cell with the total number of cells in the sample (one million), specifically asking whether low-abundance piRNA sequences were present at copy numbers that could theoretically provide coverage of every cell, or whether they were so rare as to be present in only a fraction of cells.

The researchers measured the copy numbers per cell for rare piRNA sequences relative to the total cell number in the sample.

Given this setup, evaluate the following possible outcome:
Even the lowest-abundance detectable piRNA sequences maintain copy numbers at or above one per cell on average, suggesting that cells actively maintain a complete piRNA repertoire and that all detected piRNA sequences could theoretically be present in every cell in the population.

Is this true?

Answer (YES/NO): NO